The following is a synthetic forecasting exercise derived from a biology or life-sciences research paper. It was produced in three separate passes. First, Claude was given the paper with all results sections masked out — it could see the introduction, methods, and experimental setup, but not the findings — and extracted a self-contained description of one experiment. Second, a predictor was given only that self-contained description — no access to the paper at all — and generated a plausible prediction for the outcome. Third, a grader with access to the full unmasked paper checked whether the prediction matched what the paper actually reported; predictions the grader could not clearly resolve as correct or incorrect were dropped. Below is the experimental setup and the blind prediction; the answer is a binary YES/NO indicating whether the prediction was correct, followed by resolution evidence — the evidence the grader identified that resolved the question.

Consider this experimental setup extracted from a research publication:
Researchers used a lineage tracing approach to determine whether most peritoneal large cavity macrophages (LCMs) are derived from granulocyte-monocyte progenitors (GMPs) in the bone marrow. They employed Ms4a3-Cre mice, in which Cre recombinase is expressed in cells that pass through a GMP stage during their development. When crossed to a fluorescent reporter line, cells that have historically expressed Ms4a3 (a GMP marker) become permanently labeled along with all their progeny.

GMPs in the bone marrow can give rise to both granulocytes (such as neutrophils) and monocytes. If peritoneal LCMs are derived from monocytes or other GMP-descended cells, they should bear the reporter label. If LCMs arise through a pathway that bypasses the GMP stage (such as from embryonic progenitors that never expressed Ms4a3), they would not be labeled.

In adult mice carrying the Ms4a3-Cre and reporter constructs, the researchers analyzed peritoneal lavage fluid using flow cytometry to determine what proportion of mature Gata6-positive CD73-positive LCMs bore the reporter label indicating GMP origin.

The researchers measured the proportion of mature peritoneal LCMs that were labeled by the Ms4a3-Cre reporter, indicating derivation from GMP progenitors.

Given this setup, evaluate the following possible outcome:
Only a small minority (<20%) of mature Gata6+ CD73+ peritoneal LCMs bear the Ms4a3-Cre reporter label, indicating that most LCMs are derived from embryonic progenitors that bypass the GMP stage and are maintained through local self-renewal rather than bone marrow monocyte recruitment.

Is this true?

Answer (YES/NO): NO